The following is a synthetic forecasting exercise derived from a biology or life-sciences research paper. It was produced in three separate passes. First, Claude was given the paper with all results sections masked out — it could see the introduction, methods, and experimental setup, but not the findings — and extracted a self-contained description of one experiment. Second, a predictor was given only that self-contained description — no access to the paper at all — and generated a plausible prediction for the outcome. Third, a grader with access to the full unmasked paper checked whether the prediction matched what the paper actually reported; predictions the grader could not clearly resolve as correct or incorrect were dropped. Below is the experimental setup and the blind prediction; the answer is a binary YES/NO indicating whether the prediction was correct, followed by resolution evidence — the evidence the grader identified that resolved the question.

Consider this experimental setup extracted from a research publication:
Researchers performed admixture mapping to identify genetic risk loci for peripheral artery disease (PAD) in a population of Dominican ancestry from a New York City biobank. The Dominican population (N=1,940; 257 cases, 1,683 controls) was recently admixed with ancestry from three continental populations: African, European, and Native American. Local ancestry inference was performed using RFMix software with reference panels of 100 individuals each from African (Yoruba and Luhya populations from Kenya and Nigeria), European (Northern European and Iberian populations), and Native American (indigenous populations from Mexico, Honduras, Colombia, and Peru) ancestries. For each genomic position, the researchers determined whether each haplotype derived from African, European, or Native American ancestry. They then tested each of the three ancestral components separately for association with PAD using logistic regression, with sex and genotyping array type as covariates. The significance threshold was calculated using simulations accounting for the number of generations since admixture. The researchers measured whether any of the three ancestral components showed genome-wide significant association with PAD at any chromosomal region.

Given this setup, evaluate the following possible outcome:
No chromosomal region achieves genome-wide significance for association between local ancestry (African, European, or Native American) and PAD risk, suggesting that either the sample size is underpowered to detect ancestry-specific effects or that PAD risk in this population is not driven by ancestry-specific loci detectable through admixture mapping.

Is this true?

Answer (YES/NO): NO